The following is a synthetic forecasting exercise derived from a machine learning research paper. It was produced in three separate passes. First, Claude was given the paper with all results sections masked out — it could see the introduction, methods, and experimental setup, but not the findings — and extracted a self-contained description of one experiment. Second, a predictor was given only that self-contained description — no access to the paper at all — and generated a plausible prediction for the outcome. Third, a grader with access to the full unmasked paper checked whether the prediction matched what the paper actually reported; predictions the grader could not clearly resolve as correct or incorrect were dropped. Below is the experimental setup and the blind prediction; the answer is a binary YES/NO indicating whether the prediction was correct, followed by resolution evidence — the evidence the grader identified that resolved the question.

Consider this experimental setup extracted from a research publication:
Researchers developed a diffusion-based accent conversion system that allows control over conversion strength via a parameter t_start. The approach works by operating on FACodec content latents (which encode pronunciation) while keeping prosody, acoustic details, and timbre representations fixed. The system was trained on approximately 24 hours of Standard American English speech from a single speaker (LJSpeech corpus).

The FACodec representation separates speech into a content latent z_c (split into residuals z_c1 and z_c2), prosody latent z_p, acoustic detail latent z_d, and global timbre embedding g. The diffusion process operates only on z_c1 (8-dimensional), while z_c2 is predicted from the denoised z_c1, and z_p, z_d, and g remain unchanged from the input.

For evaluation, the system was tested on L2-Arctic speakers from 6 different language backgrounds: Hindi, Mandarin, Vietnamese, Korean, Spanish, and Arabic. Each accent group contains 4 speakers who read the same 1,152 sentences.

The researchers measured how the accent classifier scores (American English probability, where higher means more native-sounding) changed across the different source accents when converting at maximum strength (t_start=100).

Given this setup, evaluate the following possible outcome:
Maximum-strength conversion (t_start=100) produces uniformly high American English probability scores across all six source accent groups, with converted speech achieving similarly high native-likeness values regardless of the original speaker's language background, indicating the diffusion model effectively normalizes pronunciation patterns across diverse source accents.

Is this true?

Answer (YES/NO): NO